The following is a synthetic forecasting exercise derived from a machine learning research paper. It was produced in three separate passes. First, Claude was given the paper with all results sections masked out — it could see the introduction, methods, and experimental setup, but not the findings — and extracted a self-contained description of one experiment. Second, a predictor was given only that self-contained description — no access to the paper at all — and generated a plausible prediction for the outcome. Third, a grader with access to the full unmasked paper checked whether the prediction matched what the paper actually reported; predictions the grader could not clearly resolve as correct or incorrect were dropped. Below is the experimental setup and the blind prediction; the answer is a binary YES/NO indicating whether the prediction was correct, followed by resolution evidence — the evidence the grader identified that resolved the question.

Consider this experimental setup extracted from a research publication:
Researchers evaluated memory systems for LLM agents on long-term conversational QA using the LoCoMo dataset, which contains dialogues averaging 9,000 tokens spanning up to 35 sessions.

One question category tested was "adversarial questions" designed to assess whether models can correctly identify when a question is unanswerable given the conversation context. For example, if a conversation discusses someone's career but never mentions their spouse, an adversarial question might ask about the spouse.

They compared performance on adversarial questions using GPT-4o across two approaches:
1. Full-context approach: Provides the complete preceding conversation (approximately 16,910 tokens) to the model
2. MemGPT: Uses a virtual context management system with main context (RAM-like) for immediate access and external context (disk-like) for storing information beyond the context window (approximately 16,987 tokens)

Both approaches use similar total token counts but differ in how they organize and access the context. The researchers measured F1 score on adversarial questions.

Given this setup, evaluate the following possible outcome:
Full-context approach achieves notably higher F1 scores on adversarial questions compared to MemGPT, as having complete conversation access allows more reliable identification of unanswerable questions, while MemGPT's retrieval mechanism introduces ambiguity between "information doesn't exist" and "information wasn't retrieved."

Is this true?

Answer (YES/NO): YES